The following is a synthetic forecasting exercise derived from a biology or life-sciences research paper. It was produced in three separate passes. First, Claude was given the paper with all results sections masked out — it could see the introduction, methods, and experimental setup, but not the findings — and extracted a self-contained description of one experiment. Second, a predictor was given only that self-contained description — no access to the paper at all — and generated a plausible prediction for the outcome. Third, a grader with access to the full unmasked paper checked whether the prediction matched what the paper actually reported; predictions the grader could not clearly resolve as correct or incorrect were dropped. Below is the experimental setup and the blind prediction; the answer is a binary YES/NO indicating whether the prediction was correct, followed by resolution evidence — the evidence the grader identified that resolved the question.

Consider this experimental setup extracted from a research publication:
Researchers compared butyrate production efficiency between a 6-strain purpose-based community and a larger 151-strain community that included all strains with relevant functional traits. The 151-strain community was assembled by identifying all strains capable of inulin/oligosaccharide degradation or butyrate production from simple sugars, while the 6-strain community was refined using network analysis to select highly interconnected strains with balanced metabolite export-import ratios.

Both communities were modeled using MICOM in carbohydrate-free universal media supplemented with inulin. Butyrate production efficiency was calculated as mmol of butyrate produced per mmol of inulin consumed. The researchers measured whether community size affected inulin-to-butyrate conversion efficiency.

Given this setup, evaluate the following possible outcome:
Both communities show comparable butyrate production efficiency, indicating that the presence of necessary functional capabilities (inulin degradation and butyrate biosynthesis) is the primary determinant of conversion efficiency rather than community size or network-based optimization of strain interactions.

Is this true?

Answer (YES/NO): NO